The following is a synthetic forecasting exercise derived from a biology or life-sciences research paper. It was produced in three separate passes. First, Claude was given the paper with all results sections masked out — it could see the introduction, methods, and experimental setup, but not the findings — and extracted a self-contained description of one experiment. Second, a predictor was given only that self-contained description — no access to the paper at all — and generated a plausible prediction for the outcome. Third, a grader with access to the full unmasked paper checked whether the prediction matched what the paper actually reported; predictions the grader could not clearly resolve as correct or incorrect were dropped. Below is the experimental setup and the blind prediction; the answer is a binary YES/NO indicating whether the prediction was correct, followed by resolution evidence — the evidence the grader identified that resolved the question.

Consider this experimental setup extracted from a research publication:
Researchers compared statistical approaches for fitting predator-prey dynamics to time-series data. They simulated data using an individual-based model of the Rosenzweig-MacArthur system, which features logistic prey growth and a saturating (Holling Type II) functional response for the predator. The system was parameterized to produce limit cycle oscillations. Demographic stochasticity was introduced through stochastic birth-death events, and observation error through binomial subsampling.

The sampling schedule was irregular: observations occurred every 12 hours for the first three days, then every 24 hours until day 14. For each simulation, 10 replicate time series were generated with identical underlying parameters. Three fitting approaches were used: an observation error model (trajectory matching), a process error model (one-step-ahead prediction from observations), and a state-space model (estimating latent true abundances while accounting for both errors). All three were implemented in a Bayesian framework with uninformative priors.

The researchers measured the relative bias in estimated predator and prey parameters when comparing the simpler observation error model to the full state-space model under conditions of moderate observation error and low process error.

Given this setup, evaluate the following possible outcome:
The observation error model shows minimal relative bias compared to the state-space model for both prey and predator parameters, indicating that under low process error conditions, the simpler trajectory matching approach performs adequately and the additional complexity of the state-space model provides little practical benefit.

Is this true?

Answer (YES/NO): YES